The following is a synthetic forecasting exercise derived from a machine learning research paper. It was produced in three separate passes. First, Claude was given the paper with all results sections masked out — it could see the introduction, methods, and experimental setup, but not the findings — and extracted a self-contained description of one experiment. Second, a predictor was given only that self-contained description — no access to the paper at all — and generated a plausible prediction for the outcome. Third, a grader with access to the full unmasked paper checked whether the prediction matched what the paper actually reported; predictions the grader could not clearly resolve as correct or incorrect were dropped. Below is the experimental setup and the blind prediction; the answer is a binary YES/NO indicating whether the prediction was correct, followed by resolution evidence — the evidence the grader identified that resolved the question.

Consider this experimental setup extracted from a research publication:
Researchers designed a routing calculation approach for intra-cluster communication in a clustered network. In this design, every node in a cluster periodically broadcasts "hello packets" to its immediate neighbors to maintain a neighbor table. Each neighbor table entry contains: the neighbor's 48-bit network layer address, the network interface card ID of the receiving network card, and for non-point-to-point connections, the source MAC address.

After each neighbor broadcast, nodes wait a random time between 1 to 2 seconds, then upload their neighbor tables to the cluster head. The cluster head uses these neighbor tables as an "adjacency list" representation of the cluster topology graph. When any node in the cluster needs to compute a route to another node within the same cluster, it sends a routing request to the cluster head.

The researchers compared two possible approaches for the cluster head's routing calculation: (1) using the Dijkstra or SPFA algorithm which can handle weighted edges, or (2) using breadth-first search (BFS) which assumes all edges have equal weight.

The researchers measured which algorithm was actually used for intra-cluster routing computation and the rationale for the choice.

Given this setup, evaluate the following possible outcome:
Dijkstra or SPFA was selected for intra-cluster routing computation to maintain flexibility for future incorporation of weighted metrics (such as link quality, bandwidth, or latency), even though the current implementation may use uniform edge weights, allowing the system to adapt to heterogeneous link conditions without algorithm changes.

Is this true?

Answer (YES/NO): NO